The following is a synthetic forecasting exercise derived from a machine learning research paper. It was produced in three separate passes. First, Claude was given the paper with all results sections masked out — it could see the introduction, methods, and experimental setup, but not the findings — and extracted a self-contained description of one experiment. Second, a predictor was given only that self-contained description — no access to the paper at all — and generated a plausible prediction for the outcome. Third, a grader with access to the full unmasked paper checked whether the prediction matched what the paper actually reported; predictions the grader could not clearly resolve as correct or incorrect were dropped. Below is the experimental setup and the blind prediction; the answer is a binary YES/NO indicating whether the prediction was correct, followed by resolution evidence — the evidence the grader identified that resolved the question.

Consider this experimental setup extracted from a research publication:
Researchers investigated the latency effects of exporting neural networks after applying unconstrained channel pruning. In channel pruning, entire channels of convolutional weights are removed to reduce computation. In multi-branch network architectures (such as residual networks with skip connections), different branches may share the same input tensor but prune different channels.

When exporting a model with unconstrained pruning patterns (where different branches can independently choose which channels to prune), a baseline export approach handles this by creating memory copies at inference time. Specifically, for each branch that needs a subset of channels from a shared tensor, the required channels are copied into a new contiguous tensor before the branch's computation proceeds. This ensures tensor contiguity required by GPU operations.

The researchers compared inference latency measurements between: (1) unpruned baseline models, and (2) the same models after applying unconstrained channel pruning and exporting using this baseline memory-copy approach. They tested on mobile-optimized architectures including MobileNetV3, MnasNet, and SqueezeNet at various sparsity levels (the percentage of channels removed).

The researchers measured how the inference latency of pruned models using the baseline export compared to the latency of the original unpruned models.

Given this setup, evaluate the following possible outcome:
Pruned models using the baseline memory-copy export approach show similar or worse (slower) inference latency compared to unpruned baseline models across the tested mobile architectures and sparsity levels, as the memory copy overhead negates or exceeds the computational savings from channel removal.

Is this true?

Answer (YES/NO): YES